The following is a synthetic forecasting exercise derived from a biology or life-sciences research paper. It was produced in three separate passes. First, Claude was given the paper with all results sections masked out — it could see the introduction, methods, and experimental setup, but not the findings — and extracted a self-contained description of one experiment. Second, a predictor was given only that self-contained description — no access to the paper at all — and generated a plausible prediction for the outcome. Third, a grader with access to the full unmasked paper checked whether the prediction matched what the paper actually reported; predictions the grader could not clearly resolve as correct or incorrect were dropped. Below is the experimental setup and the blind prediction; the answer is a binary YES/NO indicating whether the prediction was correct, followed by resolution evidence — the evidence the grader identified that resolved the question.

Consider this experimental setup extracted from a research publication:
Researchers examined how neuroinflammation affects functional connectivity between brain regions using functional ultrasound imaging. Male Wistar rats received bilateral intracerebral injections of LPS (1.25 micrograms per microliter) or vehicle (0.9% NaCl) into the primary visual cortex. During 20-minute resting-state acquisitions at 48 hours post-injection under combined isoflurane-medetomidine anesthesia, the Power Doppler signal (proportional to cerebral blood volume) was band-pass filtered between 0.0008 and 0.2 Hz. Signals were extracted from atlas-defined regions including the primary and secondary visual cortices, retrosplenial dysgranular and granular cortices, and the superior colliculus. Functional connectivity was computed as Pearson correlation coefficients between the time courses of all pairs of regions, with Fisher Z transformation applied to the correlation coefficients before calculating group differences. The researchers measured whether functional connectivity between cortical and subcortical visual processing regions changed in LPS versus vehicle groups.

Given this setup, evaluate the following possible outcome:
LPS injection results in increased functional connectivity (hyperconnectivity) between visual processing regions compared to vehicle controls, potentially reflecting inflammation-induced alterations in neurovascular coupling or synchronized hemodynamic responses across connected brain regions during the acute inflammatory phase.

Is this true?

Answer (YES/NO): YES